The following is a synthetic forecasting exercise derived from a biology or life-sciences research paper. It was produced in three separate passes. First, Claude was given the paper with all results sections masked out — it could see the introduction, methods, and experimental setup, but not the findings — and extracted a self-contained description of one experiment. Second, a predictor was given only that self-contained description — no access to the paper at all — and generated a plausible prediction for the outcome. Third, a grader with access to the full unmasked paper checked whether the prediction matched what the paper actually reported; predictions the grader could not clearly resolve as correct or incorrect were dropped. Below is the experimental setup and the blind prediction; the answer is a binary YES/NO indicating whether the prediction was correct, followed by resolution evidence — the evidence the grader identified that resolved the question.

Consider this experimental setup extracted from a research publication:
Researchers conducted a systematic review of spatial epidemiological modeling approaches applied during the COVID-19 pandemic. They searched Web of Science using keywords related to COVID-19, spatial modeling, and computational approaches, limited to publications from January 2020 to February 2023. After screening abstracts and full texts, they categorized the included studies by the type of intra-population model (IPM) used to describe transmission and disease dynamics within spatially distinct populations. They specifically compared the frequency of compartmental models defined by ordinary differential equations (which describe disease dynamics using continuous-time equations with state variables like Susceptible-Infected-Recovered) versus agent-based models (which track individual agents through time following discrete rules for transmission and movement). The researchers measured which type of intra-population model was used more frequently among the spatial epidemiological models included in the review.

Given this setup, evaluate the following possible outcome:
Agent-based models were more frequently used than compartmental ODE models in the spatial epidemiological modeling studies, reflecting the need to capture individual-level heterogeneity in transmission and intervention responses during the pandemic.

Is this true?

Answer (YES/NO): YES